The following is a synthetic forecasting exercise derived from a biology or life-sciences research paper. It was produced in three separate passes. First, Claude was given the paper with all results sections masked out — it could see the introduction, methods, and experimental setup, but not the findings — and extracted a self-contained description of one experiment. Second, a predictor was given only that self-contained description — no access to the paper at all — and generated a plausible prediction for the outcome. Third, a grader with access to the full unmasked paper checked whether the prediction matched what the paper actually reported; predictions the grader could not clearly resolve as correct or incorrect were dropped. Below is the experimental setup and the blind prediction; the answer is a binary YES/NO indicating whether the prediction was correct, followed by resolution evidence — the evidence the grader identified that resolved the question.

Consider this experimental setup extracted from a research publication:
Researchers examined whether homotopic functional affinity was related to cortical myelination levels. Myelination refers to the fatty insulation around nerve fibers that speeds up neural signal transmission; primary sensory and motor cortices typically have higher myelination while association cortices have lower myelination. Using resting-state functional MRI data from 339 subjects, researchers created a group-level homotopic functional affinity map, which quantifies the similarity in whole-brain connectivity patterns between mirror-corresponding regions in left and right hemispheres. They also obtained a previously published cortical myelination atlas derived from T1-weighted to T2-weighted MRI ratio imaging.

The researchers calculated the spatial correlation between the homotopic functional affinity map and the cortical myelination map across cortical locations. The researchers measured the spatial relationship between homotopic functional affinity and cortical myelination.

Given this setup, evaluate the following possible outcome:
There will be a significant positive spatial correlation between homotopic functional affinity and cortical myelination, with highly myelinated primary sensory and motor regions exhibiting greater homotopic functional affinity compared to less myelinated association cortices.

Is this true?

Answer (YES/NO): YES